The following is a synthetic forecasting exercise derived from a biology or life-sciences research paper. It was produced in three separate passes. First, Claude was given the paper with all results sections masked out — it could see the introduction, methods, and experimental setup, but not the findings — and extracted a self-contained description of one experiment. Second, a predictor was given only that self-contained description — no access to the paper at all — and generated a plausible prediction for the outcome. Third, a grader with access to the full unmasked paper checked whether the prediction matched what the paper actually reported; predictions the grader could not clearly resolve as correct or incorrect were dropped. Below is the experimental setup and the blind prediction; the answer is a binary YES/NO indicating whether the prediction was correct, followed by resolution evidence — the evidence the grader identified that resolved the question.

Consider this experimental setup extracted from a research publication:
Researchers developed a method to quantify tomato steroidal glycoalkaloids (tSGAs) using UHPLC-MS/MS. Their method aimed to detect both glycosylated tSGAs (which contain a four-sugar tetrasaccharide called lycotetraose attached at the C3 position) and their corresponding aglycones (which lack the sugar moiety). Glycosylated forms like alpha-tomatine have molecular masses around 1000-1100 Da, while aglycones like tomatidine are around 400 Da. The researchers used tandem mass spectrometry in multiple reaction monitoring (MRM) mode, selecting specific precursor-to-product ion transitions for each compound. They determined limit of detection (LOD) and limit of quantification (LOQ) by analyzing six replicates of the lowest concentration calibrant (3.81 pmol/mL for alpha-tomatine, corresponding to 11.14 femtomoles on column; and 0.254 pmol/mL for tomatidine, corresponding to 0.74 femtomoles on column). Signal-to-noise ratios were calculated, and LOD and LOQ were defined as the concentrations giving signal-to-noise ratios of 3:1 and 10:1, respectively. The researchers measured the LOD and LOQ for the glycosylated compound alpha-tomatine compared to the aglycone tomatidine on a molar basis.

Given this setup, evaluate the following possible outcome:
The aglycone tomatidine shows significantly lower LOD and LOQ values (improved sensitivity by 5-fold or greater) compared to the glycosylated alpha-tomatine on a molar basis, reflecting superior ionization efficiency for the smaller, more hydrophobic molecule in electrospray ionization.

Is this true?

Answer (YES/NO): NO